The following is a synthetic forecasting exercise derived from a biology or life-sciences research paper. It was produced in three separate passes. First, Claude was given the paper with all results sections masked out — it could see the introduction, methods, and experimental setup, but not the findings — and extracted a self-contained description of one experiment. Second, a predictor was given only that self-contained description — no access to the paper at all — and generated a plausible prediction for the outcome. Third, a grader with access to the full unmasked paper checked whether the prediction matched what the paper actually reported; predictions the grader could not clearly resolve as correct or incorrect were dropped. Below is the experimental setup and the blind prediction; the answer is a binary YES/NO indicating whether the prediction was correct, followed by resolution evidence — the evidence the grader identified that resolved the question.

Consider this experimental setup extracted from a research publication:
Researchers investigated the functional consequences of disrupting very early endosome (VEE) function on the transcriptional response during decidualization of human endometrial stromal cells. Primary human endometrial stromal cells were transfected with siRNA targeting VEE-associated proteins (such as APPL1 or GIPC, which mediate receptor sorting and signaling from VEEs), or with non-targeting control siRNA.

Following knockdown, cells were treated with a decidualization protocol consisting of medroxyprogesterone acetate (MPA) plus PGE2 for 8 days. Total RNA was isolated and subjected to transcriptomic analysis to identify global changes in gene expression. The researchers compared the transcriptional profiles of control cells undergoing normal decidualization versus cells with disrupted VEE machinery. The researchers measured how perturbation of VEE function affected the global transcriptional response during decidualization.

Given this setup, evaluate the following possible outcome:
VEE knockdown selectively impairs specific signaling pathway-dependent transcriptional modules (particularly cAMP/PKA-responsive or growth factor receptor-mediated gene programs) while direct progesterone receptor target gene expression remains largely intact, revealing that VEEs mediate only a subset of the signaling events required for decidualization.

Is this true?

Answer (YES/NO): NO